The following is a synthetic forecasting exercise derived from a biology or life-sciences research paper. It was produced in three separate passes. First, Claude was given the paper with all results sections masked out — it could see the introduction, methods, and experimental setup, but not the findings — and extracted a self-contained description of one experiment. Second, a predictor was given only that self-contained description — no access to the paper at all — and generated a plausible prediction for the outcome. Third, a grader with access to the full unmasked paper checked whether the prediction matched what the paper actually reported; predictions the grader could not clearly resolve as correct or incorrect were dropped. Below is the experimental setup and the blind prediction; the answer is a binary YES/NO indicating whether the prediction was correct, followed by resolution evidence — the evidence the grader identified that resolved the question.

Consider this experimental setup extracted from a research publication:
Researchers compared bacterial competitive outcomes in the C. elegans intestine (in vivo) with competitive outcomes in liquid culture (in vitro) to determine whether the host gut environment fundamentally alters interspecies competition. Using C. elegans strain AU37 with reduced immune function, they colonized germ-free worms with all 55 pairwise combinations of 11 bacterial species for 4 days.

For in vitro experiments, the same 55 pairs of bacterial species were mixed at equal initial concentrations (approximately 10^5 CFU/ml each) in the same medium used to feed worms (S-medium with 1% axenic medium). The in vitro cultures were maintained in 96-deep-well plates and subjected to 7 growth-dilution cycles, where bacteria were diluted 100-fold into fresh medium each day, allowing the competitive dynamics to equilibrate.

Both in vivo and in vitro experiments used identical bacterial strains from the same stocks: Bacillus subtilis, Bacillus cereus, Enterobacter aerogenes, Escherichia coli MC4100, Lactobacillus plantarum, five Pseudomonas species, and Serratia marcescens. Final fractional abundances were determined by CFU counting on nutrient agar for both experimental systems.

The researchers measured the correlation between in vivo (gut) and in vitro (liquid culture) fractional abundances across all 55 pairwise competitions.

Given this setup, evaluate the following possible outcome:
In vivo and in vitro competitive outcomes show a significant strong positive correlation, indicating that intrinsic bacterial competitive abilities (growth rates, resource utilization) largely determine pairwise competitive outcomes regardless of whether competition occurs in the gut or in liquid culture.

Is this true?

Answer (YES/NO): NO